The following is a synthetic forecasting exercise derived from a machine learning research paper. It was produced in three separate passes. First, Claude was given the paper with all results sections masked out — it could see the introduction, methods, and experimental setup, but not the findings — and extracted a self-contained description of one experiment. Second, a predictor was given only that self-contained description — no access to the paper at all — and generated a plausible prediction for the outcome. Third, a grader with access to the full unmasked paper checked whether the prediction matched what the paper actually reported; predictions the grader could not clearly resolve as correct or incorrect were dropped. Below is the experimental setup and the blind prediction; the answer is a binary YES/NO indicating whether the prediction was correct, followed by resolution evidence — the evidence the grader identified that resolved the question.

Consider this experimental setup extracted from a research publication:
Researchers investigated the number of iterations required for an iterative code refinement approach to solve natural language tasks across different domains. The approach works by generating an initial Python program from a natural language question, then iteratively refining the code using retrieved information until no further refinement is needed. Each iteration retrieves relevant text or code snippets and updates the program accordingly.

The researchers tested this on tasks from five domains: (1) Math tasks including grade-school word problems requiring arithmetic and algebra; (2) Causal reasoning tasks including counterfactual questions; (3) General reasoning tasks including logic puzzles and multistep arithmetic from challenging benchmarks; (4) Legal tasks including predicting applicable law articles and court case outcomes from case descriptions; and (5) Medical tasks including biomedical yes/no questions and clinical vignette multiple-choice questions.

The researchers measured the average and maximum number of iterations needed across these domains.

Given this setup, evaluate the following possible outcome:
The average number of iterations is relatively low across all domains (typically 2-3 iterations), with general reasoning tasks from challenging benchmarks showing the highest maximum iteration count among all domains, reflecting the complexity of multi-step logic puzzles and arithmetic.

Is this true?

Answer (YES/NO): NO